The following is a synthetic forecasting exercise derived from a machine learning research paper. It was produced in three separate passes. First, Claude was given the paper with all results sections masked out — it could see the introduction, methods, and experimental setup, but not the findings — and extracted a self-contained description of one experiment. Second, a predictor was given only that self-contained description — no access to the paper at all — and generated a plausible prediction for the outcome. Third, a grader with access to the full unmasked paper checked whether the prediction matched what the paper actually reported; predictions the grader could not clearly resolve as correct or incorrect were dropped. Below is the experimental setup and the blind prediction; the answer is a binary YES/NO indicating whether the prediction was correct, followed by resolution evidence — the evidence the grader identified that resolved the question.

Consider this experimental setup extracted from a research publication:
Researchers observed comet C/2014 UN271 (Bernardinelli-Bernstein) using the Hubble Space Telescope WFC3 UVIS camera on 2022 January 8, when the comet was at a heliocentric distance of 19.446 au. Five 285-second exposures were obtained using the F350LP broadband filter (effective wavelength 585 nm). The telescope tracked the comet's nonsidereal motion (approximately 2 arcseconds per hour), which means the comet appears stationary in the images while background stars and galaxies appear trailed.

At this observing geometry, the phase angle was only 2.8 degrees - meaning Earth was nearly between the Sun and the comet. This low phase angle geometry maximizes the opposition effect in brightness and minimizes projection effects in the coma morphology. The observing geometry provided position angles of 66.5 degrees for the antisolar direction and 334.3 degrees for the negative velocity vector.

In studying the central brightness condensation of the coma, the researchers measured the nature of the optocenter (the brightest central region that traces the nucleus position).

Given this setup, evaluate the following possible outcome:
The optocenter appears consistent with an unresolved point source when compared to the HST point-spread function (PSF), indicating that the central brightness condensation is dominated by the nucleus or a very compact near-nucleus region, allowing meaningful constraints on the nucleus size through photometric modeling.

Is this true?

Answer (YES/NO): NO